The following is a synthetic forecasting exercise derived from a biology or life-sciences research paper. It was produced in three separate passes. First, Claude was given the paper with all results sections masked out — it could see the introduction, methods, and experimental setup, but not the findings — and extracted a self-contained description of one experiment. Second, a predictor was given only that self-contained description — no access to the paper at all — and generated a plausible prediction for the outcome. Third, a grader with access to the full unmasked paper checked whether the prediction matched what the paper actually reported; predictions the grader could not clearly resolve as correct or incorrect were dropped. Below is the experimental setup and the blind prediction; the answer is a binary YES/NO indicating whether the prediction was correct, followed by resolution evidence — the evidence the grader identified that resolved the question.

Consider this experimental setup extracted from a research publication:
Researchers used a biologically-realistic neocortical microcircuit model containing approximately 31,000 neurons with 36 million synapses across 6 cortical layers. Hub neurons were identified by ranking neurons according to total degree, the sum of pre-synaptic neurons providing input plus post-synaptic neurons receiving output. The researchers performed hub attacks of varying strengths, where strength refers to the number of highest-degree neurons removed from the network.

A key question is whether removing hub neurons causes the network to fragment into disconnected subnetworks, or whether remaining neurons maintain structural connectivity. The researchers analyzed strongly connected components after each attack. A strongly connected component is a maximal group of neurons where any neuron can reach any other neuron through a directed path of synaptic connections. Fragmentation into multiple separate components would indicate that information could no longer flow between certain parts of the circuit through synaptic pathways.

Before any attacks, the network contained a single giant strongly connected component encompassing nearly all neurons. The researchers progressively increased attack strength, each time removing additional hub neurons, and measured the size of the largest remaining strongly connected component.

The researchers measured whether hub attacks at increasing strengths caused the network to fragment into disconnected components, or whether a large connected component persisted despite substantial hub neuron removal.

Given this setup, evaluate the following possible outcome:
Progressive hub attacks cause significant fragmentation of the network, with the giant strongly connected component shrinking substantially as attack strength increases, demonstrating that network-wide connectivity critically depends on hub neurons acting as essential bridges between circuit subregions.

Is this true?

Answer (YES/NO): NO